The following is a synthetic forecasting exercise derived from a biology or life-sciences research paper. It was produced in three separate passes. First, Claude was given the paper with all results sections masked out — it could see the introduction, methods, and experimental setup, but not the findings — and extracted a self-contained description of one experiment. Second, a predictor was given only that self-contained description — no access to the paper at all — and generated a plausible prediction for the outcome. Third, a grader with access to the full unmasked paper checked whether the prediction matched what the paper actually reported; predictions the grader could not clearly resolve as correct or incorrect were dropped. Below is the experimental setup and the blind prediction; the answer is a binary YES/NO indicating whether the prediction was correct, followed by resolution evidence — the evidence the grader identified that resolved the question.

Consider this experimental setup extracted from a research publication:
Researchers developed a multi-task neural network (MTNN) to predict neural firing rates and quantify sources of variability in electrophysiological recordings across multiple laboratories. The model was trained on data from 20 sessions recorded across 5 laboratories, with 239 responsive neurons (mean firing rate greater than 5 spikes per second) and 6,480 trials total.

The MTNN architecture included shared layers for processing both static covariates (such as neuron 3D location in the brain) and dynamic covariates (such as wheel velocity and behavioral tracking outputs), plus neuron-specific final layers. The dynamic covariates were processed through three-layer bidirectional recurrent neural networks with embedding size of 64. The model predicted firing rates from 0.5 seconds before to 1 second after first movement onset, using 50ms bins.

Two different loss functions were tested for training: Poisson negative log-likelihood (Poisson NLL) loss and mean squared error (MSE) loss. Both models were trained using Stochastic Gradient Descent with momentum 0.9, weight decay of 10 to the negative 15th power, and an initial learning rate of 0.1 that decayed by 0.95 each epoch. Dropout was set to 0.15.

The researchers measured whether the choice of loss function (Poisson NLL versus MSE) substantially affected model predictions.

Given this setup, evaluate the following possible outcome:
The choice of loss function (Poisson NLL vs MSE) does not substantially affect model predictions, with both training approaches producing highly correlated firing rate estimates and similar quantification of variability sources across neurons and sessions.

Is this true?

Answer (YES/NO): YES